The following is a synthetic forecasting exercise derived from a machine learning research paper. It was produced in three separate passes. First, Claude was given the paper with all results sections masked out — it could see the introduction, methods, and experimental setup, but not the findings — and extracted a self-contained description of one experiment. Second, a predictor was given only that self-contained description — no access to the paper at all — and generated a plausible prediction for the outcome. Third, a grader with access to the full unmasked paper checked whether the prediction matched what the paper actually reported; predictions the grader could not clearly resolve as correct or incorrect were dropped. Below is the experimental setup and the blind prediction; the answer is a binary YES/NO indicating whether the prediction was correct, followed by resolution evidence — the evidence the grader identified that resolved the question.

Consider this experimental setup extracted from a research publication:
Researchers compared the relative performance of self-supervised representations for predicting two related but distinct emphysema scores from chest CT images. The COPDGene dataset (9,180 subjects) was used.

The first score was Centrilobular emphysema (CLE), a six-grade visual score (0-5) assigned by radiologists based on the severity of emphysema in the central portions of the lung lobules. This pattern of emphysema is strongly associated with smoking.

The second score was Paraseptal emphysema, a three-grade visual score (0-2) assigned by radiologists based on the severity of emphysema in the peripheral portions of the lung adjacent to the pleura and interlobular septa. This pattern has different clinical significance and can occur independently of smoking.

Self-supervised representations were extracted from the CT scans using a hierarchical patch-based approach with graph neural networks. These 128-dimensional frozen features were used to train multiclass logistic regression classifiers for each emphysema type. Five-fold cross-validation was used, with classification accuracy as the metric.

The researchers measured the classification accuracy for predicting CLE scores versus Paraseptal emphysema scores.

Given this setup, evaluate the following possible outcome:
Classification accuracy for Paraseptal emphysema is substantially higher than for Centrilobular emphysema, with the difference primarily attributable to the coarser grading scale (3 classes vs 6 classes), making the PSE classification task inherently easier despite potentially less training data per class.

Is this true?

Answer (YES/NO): NO